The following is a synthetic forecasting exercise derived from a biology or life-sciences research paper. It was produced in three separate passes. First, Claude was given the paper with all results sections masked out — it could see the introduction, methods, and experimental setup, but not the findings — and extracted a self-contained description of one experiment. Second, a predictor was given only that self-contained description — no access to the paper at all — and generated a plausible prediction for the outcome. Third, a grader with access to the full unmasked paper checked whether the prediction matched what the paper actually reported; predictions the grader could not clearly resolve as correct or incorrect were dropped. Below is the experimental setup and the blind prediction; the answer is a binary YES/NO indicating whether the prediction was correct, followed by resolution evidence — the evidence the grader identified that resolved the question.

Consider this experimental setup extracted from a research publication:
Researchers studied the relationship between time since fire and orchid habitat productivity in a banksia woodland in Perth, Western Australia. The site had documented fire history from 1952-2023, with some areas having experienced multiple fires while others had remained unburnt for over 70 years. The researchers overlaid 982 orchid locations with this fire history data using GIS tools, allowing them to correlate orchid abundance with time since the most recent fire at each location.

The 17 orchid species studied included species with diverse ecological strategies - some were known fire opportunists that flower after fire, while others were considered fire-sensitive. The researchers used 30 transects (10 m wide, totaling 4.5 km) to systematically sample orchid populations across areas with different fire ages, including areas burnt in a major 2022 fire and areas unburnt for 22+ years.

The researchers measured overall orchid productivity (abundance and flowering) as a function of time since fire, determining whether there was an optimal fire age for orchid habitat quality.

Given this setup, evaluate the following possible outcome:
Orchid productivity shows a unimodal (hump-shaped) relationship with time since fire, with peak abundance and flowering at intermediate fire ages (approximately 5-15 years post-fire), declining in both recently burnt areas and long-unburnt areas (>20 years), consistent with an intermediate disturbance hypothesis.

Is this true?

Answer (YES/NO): NO